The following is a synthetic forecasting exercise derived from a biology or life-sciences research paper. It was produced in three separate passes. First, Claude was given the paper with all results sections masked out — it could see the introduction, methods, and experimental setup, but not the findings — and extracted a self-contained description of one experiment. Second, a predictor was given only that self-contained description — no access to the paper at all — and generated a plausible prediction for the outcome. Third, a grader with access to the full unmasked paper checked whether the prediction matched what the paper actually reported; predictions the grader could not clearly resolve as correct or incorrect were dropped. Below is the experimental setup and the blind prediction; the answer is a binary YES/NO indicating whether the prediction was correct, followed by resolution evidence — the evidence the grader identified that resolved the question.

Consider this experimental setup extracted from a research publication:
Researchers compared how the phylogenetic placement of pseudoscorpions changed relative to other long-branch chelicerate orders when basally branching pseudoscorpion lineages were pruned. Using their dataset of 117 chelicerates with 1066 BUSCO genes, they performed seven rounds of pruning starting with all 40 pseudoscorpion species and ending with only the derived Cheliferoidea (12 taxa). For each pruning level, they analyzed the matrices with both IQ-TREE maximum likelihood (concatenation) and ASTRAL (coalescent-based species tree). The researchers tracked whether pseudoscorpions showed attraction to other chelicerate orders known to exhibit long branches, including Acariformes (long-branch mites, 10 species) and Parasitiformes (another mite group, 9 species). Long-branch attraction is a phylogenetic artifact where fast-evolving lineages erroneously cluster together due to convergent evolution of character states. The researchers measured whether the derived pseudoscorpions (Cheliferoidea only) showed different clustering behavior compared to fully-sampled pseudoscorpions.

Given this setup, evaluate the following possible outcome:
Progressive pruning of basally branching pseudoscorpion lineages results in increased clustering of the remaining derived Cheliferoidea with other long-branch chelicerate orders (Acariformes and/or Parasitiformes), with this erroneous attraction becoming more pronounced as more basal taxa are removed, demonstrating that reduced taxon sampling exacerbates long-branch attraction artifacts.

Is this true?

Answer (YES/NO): YES